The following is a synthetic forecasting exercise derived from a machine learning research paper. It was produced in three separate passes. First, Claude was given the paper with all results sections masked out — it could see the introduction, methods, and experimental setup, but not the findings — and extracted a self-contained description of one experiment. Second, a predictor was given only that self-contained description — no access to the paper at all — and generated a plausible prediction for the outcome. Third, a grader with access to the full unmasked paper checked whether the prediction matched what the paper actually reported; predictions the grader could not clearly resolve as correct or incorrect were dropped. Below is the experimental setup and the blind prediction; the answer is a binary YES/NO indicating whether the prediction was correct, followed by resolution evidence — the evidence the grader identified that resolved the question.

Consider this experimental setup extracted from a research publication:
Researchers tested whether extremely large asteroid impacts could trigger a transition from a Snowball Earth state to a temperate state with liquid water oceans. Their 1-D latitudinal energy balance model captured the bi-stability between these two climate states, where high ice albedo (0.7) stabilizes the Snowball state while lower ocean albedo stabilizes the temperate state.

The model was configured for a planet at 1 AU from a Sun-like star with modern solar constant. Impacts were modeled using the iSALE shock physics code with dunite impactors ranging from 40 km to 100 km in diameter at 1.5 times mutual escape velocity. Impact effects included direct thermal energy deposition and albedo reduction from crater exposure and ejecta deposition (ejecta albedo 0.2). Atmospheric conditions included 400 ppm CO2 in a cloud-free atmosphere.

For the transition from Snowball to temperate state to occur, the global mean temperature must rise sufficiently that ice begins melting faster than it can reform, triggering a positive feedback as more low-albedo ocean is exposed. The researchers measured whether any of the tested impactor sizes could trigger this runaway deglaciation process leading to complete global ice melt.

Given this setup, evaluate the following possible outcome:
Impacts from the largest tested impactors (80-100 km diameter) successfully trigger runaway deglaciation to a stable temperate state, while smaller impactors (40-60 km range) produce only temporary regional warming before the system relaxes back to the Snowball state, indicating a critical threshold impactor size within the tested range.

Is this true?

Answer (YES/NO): NO